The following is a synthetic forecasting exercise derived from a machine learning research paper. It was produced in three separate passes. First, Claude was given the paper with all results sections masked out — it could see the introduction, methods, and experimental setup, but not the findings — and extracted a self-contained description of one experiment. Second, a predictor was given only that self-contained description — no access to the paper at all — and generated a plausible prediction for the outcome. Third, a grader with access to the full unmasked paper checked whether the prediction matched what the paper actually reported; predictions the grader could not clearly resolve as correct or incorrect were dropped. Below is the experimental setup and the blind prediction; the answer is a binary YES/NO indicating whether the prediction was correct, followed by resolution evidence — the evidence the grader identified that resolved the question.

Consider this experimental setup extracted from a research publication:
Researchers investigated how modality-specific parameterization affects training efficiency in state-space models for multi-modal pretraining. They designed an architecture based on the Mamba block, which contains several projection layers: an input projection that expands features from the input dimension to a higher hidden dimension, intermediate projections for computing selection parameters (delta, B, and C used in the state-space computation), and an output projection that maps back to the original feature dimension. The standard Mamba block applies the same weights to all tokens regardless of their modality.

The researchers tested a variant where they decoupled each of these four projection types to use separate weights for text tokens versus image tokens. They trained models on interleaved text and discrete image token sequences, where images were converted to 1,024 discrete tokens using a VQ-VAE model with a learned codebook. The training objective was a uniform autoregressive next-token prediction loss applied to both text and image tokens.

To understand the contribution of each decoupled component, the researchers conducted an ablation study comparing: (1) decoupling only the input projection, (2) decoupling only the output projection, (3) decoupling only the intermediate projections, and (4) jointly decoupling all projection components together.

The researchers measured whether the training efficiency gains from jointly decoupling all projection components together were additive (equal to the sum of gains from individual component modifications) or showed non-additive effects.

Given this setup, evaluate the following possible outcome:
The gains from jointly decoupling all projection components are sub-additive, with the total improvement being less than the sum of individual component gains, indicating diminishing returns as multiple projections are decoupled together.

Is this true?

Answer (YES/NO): NO